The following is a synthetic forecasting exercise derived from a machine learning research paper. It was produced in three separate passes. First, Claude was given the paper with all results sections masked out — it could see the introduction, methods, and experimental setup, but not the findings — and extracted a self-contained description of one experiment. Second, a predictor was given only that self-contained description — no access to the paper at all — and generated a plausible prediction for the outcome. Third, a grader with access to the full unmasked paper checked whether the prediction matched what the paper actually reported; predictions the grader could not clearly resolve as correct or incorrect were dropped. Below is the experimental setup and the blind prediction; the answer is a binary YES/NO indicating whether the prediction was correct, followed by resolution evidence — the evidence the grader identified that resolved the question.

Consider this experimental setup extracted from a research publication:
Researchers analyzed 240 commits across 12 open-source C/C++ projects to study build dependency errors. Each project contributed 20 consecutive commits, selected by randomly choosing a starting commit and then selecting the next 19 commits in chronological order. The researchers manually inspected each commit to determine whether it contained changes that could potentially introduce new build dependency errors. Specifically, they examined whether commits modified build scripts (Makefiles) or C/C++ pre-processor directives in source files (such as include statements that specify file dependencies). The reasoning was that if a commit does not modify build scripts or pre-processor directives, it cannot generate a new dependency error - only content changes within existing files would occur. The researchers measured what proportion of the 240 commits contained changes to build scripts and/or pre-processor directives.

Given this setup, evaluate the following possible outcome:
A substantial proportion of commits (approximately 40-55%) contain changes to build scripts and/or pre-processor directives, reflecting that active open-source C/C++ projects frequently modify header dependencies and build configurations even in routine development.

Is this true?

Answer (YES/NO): NO